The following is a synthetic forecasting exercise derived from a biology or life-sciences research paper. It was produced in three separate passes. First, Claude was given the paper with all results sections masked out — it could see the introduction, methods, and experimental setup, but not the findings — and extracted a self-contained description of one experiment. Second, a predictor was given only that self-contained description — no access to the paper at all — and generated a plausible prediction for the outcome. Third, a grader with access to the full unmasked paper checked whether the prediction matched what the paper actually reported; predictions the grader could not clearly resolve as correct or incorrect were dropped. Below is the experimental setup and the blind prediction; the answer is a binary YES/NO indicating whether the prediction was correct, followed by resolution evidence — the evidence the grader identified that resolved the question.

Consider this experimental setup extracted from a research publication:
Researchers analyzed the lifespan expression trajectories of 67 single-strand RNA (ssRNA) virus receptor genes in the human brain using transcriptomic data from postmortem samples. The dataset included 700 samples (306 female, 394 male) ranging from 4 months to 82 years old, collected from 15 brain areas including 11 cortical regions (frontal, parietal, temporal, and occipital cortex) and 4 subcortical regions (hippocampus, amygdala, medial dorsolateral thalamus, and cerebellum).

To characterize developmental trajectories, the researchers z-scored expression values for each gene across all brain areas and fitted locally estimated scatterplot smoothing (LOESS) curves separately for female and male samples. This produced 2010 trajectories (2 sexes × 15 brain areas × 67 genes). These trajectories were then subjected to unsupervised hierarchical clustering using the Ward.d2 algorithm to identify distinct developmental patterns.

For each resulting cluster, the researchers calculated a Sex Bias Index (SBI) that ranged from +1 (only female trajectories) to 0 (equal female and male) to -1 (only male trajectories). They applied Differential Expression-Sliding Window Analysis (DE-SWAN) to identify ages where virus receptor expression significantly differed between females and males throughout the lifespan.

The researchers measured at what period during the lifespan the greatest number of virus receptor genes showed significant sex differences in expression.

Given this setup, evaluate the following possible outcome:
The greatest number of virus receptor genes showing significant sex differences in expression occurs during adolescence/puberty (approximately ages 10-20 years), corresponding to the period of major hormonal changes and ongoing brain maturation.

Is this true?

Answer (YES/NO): NO